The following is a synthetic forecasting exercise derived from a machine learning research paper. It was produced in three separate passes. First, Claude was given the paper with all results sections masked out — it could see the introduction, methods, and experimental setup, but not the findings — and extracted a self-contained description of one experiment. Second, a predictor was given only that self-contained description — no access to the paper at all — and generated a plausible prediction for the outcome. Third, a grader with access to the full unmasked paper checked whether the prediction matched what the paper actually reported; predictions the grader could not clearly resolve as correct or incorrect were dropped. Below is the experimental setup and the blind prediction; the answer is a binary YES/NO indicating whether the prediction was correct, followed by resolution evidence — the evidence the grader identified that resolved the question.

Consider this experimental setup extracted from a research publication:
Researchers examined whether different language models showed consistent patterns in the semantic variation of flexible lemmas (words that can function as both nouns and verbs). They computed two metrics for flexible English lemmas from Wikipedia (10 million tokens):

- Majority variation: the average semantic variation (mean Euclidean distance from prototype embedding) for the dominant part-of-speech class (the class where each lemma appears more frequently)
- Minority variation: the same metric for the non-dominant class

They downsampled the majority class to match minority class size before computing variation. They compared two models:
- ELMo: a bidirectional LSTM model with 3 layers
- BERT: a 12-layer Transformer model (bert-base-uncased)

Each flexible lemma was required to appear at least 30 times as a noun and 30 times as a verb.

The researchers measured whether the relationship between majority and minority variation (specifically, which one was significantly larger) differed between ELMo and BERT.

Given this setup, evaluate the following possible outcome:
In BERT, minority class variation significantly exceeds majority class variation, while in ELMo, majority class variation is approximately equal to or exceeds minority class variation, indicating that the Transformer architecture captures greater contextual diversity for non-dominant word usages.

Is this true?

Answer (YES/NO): NO